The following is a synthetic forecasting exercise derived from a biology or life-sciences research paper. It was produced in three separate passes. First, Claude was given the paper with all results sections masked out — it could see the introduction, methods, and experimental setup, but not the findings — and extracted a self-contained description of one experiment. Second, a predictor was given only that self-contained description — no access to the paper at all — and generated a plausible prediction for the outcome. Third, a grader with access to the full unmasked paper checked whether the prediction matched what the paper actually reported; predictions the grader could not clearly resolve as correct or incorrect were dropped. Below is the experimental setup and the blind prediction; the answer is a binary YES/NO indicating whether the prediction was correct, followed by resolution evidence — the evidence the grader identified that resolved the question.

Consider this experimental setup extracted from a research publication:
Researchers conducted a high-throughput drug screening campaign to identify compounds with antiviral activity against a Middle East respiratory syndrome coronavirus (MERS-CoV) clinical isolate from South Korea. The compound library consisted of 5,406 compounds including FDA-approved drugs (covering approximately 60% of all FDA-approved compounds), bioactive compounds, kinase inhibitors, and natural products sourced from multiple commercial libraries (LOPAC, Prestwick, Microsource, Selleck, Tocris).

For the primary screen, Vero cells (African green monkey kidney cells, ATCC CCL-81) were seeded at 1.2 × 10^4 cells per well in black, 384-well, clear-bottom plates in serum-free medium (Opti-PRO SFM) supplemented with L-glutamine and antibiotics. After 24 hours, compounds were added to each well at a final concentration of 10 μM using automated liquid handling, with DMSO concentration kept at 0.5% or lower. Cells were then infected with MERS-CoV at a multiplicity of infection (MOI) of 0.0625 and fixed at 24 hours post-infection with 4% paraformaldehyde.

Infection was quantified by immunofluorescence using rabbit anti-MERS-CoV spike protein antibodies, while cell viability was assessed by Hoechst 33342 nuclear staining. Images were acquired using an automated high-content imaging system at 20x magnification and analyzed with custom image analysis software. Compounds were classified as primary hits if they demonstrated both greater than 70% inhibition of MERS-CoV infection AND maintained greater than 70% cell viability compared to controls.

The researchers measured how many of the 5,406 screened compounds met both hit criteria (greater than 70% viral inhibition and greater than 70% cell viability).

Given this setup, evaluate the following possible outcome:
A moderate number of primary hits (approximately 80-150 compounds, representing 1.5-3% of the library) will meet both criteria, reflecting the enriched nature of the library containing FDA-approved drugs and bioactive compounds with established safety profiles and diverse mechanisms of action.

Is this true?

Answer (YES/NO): NO